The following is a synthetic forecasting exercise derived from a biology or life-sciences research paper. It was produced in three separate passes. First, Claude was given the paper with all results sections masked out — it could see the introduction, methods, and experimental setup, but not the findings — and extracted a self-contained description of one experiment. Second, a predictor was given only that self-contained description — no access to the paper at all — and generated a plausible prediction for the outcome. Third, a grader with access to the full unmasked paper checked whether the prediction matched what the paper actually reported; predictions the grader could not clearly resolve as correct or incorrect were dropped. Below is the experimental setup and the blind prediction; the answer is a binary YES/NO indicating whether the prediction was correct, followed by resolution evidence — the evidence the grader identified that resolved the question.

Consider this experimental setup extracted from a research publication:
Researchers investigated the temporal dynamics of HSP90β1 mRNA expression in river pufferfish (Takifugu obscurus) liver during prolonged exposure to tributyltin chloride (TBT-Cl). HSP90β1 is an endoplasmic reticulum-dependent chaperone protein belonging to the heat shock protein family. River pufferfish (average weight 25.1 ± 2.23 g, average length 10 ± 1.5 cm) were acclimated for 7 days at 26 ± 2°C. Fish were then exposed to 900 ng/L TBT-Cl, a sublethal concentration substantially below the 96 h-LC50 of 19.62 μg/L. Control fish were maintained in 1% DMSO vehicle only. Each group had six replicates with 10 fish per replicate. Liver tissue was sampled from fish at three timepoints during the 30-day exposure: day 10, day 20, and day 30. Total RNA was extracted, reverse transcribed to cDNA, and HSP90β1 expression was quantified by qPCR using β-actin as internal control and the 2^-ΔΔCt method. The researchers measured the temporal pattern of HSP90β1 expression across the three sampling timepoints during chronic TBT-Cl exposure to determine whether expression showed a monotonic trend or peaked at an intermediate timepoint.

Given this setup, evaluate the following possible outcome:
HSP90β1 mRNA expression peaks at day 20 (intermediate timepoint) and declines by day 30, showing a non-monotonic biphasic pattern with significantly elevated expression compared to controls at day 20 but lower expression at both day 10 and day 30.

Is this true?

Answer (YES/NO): NO